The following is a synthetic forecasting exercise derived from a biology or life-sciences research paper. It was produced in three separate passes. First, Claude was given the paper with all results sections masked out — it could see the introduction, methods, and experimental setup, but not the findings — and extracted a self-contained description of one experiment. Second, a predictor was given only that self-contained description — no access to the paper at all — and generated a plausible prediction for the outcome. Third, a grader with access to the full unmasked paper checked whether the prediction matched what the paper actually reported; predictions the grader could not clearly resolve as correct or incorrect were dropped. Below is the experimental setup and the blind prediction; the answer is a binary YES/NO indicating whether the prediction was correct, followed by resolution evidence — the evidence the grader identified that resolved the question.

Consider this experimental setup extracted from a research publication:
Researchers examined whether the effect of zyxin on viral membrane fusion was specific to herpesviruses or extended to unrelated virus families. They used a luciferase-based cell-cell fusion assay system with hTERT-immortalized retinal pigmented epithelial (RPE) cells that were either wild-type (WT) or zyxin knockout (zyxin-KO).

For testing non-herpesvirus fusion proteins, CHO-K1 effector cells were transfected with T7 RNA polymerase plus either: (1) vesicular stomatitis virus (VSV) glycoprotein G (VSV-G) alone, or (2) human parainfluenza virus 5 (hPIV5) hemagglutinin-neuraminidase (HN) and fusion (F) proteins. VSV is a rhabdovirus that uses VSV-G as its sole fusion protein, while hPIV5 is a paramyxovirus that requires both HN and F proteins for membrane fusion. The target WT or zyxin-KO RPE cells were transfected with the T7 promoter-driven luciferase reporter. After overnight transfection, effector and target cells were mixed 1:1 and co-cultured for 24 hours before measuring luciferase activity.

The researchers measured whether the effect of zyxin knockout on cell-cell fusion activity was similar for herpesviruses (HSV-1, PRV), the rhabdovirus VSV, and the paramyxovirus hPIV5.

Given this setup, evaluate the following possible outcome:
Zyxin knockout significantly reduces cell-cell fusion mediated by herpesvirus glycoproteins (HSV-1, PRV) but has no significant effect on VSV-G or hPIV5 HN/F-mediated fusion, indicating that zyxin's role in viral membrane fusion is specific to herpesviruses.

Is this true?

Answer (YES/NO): NO